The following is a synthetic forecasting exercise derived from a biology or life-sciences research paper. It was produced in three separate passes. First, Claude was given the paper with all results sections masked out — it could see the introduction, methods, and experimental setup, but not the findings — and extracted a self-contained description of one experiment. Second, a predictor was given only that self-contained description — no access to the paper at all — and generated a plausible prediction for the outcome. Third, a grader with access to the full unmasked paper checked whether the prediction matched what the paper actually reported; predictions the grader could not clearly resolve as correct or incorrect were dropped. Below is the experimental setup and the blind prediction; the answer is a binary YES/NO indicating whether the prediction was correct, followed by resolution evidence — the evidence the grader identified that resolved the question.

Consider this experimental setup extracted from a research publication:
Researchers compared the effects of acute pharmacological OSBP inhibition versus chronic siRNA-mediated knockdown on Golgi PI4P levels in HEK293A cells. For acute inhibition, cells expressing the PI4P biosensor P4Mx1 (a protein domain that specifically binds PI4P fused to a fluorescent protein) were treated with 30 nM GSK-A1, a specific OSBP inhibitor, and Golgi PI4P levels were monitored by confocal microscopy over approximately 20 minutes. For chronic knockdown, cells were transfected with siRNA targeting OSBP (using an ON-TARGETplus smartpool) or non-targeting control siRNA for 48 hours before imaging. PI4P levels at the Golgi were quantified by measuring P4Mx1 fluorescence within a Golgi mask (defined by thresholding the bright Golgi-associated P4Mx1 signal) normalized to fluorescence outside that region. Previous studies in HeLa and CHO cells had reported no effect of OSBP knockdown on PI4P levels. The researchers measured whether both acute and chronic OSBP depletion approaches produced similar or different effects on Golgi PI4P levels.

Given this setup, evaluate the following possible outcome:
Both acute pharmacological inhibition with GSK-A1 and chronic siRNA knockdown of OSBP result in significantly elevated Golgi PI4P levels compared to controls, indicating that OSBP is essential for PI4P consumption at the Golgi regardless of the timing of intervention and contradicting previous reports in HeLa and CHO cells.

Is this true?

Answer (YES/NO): YES